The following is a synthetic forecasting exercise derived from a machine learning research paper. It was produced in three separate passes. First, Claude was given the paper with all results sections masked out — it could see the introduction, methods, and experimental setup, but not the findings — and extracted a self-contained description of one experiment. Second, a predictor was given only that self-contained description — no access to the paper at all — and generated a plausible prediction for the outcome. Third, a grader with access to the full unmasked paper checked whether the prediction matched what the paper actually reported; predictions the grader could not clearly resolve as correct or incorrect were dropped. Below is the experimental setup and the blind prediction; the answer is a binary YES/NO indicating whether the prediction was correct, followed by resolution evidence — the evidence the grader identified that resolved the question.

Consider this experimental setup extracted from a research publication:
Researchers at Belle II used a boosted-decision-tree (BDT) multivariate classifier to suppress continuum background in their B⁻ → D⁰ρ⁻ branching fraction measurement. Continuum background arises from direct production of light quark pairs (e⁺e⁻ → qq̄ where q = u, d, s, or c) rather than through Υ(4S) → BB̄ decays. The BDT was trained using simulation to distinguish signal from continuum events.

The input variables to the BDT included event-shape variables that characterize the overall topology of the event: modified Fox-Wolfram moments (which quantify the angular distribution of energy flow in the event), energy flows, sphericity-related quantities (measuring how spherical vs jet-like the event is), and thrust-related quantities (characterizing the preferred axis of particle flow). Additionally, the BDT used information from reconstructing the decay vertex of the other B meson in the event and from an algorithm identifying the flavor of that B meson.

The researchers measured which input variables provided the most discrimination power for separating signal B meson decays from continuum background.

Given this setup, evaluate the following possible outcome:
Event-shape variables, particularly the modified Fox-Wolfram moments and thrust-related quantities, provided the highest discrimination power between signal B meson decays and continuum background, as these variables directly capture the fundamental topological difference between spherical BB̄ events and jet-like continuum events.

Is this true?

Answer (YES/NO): YES